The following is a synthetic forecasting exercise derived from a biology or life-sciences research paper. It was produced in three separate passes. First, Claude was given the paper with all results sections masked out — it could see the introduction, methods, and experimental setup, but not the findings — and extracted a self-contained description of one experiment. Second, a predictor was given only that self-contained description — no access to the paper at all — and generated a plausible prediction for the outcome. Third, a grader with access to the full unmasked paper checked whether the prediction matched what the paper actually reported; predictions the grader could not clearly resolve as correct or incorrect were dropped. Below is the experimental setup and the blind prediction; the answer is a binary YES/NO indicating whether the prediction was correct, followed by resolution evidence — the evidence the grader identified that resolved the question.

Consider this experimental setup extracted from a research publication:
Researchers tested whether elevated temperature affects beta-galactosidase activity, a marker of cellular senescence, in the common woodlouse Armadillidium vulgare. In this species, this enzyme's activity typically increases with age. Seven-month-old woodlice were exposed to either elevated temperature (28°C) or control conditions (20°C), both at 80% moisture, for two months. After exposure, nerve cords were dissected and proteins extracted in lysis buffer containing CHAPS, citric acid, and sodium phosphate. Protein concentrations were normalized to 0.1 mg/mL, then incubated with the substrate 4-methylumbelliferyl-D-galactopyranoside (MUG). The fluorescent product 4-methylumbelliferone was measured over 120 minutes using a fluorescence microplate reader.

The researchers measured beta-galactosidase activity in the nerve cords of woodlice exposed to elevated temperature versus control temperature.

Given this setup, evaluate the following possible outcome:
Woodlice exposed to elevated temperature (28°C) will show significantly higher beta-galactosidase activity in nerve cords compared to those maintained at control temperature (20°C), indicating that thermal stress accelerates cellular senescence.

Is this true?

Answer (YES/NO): YES